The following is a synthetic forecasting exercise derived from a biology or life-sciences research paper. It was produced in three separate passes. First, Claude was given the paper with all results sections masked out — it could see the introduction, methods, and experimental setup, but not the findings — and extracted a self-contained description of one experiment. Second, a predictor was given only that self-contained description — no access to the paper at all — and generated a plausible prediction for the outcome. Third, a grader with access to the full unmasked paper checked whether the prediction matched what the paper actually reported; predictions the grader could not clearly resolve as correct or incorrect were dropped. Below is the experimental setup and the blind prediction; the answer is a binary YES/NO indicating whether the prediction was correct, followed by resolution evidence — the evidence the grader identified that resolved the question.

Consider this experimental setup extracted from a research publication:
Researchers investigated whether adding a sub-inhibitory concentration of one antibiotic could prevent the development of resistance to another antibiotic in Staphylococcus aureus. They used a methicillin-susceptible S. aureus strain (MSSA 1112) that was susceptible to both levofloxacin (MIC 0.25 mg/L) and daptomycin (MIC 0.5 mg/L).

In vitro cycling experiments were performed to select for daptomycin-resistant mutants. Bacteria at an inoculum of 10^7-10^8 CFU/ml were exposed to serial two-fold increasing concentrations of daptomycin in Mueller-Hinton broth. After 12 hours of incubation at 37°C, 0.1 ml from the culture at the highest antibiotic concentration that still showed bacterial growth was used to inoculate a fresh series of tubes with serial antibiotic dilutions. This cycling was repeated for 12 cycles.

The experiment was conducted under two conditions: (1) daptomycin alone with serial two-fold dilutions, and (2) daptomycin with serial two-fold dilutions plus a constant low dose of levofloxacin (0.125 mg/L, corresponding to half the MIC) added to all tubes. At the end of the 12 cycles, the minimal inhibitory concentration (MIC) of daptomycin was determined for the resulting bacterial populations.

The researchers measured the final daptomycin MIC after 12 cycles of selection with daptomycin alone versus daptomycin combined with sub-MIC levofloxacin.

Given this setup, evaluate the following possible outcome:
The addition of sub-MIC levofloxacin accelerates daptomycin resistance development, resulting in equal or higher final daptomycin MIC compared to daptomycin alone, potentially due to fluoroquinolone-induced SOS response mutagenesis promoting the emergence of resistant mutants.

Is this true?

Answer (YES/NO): YES